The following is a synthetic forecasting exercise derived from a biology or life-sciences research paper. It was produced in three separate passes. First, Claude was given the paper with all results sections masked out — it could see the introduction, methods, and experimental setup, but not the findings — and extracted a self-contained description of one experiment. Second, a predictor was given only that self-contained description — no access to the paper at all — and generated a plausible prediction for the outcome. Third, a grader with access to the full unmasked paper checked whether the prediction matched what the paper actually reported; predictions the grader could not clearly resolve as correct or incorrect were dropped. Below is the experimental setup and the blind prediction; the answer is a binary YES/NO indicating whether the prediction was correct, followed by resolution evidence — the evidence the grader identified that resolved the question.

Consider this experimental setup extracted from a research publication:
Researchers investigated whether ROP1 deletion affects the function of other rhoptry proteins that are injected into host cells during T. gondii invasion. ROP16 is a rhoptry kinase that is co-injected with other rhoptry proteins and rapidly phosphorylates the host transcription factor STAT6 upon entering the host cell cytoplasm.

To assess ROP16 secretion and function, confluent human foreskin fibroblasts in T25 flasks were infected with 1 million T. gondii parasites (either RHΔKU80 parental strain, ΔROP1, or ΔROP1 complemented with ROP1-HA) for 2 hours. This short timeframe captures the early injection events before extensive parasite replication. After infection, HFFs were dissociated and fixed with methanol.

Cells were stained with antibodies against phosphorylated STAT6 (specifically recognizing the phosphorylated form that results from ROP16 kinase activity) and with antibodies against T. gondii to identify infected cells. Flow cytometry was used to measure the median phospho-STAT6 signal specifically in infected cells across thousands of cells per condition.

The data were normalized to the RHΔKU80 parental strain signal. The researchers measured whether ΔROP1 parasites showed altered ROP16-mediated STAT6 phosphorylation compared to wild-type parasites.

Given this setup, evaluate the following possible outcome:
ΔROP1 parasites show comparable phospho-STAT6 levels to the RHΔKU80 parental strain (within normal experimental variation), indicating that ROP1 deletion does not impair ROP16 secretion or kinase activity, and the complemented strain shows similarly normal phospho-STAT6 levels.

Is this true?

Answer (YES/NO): YES